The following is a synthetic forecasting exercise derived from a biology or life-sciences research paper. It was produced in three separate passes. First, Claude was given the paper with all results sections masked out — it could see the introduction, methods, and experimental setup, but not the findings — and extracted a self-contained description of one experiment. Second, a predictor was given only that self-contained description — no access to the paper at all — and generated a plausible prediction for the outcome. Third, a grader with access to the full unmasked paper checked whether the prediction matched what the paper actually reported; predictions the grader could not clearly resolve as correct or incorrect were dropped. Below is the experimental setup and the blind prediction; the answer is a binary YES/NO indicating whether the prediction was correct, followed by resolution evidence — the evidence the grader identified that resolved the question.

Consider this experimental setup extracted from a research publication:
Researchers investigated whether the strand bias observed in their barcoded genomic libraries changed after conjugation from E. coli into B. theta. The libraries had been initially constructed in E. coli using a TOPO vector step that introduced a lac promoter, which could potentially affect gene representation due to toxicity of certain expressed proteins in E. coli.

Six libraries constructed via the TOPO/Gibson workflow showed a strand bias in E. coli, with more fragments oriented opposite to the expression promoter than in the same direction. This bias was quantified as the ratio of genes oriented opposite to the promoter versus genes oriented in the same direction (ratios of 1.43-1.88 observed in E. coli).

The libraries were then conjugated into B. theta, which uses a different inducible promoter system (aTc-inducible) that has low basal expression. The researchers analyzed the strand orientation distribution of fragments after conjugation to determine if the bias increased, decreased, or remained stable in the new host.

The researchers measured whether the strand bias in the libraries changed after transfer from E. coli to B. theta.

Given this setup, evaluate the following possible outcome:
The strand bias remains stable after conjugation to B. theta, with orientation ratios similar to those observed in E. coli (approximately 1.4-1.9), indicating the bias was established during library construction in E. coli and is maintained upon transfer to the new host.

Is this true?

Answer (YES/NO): YES